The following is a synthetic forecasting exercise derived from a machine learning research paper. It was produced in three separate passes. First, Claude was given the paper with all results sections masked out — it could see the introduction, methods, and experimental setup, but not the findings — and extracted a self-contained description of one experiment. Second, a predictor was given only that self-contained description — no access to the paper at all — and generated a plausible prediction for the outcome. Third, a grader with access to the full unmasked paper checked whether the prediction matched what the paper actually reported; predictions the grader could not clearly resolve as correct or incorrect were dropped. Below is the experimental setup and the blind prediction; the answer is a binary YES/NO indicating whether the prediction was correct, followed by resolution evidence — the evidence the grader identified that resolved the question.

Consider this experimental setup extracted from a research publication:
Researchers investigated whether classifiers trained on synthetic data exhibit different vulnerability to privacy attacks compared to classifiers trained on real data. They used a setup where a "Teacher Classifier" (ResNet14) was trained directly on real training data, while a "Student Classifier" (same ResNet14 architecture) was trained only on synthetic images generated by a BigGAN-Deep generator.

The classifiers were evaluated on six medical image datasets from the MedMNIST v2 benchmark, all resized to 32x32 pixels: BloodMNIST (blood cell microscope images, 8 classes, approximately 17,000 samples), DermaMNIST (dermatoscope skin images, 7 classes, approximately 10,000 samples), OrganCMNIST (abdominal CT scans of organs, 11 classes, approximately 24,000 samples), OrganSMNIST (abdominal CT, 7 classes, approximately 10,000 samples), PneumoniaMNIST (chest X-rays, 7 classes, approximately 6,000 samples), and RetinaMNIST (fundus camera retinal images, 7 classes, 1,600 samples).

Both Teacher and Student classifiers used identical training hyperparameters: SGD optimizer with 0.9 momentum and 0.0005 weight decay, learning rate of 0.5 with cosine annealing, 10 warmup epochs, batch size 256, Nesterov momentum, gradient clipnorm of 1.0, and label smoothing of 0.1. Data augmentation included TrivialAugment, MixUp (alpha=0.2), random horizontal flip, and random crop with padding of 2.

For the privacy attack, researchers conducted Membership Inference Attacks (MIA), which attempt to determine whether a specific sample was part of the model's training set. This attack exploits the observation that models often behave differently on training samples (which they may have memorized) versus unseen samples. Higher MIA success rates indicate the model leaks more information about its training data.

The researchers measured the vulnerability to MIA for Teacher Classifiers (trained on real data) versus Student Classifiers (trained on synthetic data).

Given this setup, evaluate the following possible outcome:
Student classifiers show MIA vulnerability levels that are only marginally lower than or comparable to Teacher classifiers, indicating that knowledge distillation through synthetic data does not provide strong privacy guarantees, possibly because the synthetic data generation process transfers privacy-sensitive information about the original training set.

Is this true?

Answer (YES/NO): NO